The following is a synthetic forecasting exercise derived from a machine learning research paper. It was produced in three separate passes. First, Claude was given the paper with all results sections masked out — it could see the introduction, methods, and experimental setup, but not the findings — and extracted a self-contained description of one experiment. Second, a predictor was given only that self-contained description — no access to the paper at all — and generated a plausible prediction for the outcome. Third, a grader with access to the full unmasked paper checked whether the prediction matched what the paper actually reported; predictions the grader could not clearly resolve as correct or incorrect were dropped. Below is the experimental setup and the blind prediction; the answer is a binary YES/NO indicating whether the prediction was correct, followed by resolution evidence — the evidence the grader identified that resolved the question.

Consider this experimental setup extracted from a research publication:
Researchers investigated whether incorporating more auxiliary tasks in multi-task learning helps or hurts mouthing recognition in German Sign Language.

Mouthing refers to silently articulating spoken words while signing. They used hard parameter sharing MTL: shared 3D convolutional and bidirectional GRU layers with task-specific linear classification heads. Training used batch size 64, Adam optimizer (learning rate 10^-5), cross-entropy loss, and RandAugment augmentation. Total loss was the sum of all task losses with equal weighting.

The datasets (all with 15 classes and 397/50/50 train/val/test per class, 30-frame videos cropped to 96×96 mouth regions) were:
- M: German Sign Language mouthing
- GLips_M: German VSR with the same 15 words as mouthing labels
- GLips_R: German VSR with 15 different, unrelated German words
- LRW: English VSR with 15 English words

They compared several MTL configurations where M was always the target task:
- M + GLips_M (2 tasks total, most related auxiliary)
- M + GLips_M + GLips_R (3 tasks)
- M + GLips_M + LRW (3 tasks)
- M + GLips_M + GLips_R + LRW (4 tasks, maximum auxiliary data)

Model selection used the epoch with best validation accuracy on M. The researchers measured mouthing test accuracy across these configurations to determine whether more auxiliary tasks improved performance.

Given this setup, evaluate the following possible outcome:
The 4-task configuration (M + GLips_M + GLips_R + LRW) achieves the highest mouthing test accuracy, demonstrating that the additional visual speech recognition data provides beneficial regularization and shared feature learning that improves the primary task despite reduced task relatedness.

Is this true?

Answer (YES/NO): NO